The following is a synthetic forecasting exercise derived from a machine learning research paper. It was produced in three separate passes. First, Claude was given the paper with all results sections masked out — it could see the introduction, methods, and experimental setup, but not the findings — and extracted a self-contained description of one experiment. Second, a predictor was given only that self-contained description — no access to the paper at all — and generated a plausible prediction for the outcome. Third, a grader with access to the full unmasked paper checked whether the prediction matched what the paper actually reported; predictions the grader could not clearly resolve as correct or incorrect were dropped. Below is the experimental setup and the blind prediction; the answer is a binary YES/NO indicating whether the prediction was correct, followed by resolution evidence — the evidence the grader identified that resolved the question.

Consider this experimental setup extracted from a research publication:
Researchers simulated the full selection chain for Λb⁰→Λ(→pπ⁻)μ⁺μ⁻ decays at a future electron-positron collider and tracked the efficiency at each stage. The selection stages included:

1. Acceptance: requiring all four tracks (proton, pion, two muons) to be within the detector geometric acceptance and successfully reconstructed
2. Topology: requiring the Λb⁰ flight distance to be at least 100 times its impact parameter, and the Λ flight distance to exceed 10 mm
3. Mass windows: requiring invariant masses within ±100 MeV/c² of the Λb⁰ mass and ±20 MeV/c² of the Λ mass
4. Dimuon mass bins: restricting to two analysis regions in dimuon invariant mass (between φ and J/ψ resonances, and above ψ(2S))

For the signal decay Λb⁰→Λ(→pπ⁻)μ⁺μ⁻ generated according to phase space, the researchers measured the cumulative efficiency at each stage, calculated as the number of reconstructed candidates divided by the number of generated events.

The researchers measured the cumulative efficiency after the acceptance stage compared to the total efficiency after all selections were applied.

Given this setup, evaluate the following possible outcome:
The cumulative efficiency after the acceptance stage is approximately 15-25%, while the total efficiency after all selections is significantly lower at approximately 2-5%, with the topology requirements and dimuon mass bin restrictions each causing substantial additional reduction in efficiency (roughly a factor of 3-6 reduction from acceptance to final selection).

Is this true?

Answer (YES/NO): NO